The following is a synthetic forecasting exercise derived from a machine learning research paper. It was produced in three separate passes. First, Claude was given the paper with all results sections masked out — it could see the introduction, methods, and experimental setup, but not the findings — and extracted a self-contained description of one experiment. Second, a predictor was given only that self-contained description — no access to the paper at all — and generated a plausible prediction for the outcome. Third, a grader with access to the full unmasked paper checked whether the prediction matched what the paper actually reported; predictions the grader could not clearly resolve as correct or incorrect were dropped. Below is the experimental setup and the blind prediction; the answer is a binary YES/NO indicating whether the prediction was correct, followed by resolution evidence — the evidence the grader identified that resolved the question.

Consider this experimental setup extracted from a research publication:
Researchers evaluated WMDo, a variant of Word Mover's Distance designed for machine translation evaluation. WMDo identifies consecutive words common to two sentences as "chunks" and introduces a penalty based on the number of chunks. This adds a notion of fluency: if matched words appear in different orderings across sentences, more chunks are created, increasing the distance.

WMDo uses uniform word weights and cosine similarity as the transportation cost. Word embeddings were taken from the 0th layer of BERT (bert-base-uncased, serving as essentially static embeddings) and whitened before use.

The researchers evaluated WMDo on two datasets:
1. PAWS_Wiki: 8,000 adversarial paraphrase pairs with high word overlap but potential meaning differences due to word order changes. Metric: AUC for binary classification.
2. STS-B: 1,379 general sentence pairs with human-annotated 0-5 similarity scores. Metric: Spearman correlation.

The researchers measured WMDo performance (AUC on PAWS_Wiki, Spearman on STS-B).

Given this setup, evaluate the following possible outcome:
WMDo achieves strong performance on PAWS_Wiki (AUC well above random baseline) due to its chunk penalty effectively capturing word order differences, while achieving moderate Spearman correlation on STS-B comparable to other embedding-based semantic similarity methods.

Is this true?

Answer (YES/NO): YES